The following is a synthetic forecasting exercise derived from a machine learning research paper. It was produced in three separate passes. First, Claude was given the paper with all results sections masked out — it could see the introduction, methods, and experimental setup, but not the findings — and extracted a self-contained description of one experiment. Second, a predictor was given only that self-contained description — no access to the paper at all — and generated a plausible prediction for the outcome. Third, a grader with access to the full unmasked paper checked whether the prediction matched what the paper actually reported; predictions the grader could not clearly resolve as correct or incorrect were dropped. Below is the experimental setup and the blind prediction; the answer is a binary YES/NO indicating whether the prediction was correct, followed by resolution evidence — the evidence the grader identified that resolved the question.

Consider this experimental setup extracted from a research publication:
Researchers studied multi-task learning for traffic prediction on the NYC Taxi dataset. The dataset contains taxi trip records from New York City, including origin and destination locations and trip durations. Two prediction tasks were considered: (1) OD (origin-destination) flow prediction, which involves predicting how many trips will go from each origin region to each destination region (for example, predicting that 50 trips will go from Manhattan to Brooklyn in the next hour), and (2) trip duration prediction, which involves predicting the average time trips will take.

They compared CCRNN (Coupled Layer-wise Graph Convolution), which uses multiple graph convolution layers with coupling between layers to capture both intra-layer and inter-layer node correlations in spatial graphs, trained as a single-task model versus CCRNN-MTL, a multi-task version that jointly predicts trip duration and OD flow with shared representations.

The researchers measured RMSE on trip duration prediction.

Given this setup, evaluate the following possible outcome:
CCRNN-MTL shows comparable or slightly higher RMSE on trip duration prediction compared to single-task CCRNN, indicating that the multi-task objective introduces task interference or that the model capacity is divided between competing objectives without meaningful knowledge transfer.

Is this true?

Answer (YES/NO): NO